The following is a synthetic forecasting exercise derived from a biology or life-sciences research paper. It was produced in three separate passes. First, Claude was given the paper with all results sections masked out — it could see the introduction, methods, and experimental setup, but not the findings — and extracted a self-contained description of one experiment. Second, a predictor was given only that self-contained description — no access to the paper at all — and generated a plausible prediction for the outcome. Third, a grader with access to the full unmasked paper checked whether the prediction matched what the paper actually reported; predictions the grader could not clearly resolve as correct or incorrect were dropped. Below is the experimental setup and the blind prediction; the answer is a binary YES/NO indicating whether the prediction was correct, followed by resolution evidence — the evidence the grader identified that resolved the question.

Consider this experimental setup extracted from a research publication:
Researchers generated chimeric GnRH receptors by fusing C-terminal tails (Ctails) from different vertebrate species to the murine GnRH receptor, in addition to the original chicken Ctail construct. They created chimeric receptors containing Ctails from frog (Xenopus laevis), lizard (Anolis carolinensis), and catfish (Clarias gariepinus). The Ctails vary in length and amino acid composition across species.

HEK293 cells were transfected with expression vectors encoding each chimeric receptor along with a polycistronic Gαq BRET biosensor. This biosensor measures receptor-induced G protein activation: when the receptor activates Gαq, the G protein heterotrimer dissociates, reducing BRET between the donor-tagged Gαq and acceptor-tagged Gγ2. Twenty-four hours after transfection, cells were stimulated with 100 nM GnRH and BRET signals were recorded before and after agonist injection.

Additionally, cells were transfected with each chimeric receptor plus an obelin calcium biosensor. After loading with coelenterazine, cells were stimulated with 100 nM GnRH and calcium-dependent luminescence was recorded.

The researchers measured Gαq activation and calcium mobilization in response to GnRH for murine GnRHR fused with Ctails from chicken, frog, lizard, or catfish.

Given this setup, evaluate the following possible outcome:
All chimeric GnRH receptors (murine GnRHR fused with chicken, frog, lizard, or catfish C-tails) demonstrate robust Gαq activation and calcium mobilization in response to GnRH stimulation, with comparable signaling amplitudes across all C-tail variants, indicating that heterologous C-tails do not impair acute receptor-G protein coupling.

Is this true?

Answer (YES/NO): NO